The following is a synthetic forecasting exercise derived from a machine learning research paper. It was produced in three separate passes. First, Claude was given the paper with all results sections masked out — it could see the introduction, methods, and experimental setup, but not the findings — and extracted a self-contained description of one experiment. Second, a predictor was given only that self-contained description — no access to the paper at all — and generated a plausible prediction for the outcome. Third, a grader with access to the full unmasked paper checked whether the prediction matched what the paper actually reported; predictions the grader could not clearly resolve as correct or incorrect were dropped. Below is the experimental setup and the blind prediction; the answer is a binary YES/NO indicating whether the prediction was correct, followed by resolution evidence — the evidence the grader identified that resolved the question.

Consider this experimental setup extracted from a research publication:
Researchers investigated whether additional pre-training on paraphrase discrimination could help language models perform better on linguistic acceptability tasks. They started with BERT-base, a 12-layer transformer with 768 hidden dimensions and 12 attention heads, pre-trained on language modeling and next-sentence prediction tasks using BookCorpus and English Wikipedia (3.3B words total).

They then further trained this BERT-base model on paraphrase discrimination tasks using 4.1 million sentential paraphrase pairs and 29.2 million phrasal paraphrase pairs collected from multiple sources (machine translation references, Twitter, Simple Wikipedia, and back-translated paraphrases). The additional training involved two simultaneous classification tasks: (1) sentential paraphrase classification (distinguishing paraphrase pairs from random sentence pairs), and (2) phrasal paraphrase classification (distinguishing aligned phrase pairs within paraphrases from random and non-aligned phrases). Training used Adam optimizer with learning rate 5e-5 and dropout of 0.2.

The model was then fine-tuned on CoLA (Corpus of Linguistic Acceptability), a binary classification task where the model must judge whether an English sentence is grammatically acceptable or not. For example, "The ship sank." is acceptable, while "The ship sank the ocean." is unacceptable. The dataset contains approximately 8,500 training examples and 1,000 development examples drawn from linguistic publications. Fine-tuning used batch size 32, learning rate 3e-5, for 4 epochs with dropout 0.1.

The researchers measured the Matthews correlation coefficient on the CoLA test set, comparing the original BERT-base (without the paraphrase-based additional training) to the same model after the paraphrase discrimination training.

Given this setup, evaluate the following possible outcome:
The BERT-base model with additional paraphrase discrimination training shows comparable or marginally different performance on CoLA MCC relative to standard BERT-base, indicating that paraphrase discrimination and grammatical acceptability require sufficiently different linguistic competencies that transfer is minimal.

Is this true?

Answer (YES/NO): NO